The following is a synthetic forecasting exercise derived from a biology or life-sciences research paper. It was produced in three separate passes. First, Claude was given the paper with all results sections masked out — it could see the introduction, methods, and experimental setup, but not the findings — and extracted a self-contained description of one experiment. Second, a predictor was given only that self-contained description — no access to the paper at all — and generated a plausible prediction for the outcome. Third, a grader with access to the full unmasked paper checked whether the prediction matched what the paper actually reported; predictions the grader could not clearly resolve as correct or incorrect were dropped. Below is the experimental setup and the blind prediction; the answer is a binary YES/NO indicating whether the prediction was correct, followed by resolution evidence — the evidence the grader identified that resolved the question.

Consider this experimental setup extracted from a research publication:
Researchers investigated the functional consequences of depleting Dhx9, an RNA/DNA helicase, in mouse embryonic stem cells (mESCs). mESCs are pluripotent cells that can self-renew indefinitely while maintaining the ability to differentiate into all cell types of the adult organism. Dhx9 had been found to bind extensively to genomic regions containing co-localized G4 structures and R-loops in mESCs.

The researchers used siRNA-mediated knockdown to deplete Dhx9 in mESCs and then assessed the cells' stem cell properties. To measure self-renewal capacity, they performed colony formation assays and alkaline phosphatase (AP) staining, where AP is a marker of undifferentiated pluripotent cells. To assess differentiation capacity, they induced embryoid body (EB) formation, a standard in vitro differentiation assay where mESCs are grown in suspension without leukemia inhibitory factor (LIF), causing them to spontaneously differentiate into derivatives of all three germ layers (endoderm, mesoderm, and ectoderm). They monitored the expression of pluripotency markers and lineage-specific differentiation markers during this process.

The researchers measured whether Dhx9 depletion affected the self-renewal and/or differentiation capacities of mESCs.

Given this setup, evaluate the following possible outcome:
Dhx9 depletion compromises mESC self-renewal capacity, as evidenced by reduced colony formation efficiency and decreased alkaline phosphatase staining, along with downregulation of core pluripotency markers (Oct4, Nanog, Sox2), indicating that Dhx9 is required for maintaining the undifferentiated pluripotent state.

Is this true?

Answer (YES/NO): NO